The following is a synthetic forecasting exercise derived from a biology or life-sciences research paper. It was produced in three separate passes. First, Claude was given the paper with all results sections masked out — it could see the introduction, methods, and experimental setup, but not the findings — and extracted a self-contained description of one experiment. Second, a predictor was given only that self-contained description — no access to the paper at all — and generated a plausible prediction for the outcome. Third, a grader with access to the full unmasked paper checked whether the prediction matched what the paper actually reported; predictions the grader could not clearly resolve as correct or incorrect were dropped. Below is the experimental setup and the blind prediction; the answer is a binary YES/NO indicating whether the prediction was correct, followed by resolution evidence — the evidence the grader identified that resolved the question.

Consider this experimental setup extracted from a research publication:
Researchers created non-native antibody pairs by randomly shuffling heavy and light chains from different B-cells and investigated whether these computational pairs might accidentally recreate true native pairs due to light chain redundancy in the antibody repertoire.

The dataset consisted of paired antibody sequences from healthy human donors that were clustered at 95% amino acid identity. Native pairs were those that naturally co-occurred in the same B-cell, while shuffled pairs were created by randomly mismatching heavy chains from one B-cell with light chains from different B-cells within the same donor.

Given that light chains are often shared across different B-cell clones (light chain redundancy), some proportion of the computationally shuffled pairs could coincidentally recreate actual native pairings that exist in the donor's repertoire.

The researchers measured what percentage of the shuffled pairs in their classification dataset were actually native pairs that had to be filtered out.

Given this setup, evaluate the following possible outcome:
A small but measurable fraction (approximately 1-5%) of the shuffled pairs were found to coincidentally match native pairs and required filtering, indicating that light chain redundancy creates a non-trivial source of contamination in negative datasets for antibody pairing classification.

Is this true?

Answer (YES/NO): NO